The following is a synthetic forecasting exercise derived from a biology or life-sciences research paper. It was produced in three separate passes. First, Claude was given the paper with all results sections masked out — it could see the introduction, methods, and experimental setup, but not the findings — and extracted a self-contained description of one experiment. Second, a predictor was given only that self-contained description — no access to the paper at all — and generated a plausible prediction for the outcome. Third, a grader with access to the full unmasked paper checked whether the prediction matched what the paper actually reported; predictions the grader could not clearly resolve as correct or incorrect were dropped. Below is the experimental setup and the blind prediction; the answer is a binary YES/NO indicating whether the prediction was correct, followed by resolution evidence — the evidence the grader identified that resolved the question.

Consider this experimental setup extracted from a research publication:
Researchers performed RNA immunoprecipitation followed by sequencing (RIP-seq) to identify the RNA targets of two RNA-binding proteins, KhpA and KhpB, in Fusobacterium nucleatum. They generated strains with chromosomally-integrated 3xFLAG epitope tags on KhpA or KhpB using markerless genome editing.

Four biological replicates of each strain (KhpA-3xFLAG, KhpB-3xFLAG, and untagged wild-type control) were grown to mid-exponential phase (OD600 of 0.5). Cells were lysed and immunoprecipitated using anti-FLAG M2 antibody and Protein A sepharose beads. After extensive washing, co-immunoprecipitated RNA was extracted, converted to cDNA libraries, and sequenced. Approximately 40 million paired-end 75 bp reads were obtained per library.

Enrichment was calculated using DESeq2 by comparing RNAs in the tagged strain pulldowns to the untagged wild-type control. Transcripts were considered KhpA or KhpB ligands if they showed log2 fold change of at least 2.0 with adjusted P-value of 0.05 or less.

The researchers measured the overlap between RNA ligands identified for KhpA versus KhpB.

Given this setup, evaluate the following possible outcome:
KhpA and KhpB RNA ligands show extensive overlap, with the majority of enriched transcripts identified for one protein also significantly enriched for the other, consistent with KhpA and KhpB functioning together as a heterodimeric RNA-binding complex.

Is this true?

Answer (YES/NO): YES